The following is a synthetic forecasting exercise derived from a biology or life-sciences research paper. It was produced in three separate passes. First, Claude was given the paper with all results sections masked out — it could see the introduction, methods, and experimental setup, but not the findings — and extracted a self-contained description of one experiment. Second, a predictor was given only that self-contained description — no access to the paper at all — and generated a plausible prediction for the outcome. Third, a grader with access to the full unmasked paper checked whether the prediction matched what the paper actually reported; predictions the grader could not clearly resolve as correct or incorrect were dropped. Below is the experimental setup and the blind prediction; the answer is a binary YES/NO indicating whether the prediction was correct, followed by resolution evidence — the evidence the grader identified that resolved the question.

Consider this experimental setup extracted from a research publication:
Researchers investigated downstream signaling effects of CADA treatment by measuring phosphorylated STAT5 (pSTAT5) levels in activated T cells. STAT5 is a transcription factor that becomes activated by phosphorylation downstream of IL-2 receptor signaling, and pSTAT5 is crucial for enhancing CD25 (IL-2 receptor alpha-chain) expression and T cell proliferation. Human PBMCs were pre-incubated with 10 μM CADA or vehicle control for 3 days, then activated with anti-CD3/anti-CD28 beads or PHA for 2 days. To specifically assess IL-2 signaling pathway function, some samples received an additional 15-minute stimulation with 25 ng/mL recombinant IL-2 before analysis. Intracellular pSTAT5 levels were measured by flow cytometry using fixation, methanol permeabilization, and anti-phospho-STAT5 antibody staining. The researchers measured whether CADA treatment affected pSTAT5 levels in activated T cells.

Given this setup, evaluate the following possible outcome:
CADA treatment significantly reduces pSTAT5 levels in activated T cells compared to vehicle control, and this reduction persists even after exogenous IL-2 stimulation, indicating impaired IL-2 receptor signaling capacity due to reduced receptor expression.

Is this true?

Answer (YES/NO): NO